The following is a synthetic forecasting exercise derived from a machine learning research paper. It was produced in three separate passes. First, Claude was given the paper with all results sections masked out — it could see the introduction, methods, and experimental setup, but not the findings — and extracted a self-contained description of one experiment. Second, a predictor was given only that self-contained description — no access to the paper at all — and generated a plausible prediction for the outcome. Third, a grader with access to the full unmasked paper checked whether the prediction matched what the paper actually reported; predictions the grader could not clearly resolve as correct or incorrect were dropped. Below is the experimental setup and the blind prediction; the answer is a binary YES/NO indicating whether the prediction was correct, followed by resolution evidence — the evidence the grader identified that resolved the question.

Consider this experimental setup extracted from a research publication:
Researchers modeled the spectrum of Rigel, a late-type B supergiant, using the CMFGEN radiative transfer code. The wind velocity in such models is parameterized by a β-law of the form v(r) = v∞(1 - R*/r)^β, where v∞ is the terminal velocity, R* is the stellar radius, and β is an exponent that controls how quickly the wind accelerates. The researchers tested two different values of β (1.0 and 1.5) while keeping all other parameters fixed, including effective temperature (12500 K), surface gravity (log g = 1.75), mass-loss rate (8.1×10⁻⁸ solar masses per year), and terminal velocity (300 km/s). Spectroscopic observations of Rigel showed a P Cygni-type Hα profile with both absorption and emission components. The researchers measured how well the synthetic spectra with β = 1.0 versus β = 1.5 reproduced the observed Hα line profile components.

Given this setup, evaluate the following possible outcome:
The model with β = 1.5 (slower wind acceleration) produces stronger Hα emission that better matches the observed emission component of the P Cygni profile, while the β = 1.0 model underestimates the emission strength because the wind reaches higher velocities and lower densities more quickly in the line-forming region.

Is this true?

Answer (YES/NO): NO